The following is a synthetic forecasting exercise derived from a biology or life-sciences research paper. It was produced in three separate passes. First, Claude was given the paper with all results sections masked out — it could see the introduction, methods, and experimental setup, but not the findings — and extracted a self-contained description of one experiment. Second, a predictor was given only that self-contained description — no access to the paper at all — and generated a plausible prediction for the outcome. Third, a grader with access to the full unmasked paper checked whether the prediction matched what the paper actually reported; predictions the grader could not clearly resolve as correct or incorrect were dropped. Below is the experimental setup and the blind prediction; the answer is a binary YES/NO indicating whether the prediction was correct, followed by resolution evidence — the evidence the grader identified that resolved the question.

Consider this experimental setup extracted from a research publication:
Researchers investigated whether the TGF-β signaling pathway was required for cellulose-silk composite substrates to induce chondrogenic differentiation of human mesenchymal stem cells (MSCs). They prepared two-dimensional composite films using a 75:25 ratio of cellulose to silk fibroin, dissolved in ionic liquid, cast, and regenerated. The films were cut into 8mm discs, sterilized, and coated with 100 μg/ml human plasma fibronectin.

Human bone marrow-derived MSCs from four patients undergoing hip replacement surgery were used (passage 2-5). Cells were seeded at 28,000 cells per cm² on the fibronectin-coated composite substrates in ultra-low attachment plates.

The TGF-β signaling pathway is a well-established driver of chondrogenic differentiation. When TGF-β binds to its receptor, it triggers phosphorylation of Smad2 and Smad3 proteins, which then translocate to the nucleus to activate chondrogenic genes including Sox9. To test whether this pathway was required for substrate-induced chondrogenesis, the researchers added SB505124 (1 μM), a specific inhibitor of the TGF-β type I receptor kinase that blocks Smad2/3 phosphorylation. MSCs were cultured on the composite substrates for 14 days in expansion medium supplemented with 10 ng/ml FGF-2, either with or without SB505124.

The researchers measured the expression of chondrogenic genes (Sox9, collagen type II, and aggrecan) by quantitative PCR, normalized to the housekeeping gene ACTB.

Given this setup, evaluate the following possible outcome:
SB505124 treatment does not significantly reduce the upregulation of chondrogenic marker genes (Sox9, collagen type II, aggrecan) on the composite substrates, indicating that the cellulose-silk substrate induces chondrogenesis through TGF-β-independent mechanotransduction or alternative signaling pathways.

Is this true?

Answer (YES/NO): YES